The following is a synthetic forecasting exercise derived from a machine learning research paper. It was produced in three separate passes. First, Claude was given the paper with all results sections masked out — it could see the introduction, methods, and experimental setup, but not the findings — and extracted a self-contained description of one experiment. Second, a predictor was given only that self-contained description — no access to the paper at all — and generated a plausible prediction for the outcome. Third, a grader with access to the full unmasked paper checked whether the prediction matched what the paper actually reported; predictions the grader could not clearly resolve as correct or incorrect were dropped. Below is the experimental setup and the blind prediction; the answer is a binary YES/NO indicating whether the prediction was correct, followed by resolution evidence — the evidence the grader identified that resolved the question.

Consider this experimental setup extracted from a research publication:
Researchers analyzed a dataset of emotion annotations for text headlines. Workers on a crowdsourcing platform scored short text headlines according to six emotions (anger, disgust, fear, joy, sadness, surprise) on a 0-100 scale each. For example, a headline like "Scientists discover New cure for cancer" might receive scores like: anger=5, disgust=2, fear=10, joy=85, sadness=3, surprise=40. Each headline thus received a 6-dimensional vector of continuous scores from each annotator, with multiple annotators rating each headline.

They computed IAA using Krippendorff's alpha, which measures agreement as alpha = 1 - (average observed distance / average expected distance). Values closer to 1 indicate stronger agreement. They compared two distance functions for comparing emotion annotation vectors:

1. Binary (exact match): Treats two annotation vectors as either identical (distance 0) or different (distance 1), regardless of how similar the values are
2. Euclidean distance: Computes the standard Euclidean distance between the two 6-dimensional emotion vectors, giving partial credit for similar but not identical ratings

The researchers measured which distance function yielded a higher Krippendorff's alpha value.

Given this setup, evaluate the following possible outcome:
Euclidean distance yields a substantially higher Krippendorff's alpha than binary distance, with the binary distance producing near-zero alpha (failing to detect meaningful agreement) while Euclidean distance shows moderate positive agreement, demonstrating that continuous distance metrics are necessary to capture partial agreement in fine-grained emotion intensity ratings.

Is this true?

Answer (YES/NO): NO